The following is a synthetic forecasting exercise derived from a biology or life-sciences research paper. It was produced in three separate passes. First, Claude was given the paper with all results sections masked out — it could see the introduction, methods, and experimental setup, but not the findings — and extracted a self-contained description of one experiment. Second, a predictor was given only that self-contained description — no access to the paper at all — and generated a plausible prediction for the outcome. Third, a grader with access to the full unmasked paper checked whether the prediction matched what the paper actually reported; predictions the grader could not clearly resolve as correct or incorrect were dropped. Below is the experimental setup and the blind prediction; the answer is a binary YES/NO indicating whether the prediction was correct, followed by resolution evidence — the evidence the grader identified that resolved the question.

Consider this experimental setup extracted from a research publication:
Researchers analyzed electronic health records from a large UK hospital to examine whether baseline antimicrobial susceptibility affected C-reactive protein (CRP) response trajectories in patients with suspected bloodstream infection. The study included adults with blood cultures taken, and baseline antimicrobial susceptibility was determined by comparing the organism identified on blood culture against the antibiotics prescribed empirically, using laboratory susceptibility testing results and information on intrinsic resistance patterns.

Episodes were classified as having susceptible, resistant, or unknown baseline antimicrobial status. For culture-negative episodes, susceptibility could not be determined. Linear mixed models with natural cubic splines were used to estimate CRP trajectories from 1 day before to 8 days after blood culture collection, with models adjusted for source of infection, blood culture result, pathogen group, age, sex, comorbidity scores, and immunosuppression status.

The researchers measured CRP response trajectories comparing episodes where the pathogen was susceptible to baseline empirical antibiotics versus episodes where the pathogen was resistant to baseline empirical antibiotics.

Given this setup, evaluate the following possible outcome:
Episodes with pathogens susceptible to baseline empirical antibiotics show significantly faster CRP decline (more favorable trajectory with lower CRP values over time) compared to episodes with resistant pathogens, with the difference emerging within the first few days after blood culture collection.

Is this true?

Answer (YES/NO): NO